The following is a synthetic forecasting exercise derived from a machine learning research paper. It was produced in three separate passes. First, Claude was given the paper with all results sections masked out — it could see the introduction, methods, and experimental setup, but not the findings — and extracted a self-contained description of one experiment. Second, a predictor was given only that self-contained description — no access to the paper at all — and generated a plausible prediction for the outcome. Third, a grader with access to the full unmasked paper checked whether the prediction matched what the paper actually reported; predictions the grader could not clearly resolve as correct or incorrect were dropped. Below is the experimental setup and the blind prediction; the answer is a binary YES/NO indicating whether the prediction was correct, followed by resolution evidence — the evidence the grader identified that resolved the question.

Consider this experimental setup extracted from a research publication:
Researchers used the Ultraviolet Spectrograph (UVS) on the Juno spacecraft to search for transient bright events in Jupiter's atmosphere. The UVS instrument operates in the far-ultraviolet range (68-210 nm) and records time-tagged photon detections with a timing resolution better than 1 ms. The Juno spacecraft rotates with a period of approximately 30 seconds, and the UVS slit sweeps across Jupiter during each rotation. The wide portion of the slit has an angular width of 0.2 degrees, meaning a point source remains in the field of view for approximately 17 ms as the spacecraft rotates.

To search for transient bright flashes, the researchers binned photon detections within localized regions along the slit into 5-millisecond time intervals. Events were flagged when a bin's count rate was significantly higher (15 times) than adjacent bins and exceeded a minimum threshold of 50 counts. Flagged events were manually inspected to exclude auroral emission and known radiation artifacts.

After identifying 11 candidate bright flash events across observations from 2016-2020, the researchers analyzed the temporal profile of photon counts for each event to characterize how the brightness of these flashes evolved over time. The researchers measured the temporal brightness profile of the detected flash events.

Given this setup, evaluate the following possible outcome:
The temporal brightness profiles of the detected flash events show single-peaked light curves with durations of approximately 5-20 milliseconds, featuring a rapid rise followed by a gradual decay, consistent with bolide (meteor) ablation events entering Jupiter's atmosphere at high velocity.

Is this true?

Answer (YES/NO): NO